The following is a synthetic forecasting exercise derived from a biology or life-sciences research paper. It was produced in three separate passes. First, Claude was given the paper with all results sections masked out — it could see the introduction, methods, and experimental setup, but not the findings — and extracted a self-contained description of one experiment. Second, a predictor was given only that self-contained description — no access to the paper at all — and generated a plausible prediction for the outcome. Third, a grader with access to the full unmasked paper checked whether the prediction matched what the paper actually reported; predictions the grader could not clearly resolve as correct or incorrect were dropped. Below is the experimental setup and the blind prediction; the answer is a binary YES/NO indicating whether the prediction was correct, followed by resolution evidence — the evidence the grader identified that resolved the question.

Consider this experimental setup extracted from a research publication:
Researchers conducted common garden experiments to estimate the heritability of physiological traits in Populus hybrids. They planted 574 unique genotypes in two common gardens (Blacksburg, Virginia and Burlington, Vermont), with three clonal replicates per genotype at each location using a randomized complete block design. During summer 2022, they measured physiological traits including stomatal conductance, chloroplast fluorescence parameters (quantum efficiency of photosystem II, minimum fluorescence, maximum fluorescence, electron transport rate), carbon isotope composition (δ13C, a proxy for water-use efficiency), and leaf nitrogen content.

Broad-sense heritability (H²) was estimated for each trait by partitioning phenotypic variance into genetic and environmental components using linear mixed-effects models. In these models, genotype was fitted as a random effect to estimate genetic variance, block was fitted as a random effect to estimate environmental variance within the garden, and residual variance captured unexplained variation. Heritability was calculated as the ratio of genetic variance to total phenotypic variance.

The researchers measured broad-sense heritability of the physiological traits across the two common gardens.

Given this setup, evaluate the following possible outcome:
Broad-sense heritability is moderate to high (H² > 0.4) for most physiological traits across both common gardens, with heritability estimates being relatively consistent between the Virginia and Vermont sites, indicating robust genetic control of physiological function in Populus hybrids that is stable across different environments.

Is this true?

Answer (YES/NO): NO